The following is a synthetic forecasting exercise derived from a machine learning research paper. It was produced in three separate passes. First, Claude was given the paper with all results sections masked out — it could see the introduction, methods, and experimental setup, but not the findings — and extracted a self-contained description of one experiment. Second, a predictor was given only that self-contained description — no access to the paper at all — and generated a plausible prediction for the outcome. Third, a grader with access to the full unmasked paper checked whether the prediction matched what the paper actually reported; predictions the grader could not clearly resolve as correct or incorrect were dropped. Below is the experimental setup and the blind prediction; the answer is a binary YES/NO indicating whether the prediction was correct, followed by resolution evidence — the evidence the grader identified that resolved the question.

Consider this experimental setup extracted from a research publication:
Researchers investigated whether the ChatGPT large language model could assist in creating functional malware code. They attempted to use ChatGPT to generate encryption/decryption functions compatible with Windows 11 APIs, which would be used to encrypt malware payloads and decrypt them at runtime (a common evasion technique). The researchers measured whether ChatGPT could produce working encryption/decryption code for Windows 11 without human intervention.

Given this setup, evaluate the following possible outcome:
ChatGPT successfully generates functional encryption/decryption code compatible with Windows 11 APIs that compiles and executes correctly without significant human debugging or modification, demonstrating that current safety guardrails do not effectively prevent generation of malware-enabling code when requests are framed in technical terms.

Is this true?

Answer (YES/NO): NO